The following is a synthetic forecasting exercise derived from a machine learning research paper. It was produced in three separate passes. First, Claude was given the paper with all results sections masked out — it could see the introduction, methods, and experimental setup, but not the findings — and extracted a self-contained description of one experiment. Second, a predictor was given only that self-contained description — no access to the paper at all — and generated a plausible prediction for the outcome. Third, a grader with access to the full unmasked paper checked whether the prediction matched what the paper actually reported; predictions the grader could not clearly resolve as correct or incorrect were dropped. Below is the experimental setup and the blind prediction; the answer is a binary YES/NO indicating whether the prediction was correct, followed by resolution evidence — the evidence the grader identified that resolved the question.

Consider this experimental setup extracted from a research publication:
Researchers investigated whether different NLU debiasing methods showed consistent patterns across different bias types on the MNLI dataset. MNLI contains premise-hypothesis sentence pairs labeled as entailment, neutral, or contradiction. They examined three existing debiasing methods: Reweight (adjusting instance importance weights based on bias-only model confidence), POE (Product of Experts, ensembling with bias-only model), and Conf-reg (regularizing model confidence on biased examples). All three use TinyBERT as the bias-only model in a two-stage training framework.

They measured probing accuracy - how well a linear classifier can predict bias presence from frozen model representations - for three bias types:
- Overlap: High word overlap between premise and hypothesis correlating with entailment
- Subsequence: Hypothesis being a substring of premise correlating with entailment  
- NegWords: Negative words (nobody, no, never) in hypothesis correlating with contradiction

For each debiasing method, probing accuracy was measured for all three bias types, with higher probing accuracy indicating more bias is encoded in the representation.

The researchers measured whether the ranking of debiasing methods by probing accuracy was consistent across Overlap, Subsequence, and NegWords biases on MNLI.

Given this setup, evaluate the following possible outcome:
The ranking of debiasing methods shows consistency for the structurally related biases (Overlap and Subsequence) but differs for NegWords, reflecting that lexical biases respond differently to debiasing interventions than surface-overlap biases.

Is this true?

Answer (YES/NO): YES